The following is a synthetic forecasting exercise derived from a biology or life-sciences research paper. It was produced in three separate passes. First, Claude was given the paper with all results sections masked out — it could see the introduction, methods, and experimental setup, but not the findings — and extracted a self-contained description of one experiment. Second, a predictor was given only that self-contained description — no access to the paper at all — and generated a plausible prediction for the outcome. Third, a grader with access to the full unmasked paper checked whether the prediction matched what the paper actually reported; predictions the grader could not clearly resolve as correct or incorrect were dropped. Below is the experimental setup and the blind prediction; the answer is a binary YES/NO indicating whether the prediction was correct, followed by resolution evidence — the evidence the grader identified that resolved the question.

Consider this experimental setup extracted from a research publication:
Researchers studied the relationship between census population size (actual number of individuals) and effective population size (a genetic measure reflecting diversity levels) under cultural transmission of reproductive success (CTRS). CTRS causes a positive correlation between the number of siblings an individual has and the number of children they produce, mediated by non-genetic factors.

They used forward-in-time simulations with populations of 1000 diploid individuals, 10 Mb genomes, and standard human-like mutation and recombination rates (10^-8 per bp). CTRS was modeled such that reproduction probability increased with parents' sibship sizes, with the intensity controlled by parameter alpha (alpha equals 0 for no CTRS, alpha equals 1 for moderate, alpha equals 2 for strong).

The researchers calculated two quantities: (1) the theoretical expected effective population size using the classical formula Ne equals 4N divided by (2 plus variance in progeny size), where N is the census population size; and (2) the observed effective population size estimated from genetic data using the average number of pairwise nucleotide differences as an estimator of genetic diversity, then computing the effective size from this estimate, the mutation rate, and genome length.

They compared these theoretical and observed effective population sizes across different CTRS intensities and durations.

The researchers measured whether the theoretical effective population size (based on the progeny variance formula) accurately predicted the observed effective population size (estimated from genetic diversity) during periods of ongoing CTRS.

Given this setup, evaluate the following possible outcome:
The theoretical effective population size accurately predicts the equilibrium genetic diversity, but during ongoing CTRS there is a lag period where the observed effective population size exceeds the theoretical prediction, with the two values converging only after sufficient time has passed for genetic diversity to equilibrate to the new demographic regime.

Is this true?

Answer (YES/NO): NO